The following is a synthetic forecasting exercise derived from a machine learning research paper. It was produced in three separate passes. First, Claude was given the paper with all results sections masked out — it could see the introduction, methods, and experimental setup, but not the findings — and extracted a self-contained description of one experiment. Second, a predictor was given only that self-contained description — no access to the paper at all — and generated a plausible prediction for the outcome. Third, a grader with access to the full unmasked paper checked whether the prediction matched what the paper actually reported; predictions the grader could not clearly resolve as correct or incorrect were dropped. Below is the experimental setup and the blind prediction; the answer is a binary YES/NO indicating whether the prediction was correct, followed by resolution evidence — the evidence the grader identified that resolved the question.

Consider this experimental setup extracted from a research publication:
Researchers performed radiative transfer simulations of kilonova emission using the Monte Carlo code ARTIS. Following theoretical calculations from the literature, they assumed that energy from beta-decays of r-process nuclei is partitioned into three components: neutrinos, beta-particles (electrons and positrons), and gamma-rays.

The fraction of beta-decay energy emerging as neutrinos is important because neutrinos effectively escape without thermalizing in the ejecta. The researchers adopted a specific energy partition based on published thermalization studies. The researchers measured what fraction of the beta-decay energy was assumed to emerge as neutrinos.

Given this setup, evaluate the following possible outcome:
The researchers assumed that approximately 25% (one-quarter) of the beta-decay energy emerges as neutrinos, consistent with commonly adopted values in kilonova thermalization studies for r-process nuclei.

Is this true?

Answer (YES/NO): NO